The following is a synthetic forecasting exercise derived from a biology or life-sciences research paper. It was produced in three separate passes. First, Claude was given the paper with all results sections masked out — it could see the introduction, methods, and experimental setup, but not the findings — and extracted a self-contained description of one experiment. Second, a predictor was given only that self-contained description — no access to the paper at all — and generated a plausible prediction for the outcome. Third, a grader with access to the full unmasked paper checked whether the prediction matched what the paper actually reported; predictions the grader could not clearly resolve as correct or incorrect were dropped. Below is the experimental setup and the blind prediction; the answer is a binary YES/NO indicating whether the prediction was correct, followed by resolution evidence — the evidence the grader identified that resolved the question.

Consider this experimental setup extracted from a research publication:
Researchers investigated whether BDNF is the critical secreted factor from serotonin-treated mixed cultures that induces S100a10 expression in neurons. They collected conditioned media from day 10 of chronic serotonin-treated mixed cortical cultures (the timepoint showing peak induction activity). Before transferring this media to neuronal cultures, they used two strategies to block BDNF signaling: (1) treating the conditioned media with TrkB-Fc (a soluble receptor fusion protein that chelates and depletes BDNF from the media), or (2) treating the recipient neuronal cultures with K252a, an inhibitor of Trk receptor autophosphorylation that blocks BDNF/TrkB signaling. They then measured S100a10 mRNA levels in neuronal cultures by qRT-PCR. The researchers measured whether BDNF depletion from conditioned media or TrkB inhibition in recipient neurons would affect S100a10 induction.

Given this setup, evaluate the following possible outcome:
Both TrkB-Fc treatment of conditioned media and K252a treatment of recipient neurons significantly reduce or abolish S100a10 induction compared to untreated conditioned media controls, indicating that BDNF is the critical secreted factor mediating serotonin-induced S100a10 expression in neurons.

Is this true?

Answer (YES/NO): YES